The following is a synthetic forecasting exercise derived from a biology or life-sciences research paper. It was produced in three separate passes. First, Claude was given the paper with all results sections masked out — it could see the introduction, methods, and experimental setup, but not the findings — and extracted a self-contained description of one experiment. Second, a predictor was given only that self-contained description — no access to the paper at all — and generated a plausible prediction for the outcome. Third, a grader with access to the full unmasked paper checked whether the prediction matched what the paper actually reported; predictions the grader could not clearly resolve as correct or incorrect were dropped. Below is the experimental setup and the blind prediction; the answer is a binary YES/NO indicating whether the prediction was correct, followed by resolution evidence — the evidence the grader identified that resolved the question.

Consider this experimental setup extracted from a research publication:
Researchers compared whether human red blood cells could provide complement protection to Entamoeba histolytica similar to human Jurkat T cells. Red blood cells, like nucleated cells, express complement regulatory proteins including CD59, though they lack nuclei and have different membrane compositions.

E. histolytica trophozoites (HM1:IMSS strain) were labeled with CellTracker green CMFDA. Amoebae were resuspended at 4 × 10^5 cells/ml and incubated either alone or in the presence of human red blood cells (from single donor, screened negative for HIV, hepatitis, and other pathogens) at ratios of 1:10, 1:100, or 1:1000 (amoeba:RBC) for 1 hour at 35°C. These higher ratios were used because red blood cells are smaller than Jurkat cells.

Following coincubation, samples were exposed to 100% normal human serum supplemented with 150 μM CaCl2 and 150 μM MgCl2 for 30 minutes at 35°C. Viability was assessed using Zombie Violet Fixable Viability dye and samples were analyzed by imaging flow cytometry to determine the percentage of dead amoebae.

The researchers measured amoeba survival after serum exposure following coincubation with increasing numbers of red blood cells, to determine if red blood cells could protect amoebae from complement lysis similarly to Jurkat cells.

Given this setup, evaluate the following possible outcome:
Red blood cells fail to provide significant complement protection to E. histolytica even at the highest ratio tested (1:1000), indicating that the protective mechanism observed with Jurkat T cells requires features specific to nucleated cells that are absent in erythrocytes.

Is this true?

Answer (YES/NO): NO